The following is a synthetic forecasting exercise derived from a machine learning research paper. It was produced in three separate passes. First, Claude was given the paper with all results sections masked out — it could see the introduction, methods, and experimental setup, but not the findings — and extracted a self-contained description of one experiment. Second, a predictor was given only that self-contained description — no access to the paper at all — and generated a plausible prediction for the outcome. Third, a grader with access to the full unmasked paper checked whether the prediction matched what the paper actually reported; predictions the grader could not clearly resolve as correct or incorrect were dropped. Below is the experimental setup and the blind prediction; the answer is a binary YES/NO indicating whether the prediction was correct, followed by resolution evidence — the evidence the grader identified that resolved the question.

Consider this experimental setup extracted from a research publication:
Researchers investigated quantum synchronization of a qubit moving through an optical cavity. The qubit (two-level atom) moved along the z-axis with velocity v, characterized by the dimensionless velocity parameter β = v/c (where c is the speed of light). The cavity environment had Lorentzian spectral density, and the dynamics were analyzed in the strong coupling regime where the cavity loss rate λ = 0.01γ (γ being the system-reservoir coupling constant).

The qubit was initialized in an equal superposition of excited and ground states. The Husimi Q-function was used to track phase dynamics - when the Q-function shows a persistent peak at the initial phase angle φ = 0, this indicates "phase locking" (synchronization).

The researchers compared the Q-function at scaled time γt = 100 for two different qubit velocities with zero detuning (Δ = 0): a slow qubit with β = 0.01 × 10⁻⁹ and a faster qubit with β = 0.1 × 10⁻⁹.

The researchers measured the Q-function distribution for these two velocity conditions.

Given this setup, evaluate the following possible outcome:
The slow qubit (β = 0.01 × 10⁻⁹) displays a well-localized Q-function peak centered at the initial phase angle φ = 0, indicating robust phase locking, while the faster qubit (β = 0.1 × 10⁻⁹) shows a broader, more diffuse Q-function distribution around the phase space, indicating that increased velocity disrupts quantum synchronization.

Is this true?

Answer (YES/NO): NO